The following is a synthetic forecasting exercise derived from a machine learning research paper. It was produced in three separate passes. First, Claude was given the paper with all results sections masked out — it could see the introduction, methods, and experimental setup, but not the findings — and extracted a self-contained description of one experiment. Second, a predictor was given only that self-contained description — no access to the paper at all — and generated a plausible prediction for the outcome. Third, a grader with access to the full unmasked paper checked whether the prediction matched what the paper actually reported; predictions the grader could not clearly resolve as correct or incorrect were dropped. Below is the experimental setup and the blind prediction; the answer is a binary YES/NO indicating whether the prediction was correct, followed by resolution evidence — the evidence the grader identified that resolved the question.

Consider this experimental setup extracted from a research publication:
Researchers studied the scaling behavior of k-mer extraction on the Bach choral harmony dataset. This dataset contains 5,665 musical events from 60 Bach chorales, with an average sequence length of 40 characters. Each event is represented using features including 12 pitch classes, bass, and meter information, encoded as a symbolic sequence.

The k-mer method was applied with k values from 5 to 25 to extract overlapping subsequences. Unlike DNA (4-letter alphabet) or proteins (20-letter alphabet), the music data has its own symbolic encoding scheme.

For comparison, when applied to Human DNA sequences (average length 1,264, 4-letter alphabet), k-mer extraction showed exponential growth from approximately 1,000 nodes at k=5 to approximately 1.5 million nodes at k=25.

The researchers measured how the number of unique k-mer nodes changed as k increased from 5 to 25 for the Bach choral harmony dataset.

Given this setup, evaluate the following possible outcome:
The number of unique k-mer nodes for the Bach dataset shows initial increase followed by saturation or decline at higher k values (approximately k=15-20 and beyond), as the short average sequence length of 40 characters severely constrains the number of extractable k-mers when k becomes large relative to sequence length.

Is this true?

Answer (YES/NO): NO